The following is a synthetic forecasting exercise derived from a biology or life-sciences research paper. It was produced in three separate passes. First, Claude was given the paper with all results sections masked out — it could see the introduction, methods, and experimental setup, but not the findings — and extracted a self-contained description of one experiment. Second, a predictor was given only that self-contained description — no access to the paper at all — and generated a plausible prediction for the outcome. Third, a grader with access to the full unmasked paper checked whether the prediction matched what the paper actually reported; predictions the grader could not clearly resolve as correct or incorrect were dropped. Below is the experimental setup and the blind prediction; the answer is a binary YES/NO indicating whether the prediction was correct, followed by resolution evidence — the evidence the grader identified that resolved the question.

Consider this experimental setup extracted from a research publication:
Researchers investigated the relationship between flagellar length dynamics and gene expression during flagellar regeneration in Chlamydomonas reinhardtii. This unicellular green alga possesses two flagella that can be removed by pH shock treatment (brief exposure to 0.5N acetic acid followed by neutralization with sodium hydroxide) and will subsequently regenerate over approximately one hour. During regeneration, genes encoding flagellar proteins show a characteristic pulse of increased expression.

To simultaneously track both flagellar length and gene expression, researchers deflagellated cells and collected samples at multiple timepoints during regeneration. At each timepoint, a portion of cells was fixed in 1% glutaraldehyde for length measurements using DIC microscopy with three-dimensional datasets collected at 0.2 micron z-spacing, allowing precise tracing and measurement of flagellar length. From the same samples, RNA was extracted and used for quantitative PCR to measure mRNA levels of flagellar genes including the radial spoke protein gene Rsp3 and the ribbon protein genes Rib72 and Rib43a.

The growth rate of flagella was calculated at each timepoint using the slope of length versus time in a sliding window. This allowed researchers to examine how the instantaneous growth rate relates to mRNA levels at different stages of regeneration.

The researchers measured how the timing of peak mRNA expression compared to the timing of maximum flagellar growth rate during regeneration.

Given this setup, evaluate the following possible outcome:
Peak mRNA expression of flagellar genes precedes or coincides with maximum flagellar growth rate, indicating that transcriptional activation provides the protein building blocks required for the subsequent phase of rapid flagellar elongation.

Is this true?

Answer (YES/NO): YES